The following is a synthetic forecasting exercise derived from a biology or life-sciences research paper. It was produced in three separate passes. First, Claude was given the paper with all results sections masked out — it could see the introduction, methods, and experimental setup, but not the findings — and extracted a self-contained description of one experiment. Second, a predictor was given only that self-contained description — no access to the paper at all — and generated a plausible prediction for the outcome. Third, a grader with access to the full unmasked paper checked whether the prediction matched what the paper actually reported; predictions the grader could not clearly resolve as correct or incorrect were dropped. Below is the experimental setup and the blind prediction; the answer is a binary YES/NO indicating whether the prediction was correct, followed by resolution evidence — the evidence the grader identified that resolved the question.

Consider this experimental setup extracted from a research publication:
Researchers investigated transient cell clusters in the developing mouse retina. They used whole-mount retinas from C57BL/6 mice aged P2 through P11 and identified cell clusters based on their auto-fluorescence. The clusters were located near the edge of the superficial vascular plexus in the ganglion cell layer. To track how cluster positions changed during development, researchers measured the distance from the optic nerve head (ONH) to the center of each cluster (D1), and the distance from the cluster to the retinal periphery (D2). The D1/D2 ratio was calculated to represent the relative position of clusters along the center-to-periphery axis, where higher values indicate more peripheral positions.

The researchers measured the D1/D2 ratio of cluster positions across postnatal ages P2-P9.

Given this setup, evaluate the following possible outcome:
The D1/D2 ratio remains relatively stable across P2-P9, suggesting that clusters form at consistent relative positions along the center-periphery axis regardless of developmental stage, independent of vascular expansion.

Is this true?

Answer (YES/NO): NO